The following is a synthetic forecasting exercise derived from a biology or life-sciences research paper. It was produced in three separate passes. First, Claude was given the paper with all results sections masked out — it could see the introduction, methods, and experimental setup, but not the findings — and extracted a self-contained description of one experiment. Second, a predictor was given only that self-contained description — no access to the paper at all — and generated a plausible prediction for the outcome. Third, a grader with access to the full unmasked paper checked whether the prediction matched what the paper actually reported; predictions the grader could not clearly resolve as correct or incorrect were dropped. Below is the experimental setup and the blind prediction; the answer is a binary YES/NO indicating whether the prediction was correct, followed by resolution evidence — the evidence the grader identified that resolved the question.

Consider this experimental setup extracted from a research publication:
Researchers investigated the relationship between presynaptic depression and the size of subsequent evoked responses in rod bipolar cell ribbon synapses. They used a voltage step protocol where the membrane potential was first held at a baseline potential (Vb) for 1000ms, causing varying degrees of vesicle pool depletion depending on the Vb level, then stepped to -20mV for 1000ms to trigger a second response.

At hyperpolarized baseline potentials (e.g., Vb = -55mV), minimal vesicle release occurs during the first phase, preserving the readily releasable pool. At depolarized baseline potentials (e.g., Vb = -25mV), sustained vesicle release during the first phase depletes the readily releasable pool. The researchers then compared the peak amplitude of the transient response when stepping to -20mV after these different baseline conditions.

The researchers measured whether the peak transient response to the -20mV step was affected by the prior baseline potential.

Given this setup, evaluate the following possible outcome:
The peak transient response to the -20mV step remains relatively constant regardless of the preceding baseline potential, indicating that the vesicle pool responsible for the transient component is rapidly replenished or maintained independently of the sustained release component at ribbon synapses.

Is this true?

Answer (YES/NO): NO